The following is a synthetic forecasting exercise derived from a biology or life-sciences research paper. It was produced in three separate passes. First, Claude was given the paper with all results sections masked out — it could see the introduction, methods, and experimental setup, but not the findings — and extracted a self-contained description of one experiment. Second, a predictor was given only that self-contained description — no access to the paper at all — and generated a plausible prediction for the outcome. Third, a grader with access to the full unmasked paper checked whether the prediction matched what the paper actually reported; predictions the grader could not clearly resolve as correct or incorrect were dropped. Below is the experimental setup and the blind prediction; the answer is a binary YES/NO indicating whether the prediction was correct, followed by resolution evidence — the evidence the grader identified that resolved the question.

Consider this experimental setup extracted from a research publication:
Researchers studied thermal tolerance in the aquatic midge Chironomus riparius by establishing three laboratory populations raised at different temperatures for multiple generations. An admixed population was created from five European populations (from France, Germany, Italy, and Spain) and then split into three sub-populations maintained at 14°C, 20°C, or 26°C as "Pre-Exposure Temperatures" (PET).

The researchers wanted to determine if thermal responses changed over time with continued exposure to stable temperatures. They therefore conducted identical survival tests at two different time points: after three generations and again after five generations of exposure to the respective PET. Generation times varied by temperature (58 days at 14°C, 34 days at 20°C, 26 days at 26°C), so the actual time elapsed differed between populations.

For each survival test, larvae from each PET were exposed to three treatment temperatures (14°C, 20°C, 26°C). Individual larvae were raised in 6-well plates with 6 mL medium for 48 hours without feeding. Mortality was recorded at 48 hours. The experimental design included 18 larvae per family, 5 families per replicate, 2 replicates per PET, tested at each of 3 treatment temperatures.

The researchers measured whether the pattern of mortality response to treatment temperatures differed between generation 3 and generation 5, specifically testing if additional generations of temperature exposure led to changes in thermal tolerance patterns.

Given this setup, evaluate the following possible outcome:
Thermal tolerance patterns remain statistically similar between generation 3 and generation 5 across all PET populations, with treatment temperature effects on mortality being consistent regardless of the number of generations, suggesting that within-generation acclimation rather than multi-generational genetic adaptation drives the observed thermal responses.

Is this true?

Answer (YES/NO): NO